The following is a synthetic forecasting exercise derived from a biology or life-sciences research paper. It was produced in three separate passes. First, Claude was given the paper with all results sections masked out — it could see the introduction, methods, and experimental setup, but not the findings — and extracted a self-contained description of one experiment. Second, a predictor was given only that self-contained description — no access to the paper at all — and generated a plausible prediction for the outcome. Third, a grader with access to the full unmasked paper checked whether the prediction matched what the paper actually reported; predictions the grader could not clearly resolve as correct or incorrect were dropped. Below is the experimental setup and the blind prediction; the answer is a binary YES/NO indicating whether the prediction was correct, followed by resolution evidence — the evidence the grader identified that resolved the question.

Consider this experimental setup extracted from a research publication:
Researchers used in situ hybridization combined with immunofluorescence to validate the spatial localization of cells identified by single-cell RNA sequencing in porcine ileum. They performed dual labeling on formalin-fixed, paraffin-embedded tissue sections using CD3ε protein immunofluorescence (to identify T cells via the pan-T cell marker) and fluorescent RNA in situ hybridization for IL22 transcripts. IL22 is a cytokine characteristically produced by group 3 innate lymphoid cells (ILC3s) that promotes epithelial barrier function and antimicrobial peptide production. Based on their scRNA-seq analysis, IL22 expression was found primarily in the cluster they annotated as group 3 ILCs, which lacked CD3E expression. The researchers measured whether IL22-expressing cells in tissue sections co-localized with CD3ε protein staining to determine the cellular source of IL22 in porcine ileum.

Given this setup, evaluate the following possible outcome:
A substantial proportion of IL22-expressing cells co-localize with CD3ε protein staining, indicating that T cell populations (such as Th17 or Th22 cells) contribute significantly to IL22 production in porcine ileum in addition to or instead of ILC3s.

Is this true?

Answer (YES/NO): NO